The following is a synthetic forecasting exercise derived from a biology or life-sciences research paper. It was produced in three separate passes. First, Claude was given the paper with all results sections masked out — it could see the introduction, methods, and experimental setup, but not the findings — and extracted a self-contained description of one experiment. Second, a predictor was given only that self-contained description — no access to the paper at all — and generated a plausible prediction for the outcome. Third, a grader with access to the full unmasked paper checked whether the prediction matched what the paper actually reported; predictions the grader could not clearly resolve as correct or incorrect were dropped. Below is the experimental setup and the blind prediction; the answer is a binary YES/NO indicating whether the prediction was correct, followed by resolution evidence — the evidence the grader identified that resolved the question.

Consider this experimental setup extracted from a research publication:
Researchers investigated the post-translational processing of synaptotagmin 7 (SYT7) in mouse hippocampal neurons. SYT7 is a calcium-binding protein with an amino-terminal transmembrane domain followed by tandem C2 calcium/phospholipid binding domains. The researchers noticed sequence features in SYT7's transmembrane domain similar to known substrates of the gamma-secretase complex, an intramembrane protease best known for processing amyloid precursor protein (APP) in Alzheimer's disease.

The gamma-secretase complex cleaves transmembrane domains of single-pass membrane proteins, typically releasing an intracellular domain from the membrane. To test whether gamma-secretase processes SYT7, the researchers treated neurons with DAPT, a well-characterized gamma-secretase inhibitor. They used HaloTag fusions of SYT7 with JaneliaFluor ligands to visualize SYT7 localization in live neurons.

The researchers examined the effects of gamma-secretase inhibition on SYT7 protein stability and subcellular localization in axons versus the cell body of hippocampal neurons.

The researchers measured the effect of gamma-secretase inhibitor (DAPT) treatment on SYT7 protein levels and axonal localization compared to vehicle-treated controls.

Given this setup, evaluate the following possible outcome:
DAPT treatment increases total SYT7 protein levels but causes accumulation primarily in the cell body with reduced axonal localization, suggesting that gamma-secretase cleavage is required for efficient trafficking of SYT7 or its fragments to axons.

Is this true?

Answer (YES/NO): NO